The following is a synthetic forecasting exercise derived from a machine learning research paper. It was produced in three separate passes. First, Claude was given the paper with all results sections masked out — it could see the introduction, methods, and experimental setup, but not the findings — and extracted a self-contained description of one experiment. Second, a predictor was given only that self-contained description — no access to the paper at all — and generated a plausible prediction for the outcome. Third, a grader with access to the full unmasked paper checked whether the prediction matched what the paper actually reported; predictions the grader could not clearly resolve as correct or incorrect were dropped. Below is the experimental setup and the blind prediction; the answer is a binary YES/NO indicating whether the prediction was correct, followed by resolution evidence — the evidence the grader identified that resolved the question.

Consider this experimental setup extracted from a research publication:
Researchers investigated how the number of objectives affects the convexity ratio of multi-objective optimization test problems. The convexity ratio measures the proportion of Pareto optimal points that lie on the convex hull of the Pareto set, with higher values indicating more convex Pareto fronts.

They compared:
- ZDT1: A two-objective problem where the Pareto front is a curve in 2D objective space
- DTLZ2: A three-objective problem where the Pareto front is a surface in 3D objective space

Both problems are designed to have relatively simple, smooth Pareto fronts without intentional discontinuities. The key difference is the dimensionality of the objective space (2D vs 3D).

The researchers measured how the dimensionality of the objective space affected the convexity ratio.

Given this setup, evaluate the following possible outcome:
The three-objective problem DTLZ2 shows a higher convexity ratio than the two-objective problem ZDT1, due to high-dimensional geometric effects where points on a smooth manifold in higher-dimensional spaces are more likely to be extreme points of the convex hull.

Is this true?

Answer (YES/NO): NO